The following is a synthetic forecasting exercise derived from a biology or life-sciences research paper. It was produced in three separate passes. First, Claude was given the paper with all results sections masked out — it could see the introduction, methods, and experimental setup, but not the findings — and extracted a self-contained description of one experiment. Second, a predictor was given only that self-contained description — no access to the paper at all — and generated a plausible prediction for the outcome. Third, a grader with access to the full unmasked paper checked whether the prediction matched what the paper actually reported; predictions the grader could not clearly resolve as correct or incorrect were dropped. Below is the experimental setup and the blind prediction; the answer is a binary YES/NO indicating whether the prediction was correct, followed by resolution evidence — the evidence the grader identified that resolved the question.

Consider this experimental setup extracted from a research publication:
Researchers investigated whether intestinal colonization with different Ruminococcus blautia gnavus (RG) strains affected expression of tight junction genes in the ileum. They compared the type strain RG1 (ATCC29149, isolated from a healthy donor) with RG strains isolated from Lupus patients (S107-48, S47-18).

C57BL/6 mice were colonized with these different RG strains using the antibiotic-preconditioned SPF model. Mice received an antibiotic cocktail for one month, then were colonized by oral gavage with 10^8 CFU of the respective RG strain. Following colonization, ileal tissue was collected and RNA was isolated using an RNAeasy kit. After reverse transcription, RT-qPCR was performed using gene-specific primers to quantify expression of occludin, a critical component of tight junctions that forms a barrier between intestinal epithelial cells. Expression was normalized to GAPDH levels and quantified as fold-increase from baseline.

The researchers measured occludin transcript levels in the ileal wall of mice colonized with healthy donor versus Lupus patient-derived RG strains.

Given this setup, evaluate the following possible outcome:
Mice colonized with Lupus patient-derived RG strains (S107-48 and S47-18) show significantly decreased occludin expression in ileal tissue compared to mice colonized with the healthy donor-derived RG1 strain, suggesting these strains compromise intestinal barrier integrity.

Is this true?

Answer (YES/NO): NO